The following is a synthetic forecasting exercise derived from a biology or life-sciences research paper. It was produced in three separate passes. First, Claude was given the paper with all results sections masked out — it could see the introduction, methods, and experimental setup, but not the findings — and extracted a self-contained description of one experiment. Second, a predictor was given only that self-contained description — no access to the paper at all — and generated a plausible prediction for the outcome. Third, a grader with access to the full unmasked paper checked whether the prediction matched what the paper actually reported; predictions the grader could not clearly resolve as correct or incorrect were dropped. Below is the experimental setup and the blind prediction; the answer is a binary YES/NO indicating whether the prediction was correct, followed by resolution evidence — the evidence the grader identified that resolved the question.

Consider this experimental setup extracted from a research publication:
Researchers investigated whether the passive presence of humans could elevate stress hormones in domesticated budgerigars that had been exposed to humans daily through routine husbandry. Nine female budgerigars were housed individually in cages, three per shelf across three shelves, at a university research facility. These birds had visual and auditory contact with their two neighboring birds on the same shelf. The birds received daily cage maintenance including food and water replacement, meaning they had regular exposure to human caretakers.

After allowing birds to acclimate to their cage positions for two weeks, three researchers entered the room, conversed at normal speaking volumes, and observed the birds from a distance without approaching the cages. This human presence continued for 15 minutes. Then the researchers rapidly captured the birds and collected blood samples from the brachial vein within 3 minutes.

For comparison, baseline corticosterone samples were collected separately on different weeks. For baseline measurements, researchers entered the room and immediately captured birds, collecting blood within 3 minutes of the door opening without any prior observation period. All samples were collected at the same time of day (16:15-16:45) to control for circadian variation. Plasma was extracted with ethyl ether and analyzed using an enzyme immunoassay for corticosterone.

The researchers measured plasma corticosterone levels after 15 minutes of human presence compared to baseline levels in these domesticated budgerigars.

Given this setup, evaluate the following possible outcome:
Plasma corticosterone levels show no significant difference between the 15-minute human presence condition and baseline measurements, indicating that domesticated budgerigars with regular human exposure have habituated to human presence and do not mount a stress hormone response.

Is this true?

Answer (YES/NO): YES